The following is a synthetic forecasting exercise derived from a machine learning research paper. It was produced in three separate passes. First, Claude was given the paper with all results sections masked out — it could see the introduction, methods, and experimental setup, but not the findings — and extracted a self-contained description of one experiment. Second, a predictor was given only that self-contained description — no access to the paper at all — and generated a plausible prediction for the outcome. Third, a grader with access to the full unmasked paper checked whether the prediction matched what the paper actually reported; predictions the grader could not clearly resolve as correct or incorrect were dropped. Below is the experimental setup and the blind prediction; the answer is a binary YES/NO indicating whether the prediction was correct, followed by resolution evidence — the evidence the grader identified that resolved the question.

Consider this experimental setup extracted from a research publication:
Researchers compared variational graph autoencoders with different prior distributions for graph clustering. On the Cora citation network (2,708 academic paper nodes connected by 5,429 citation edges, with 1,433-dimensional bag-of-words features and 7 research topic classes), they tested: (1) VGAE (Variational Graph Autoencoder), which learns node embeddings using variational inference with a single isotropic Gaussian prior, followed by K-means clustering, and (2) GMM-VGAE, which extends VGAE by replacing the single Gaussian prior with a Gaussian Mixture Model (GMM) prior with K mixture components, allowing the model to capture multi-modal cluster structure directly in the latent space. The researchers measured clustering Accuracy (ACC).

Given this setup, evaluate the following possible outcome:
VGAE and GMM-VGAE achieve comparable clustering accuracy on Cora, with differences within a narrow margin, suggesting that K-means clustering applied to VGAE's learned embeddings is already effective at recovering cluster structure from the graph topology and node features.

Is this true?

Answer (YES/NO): NO